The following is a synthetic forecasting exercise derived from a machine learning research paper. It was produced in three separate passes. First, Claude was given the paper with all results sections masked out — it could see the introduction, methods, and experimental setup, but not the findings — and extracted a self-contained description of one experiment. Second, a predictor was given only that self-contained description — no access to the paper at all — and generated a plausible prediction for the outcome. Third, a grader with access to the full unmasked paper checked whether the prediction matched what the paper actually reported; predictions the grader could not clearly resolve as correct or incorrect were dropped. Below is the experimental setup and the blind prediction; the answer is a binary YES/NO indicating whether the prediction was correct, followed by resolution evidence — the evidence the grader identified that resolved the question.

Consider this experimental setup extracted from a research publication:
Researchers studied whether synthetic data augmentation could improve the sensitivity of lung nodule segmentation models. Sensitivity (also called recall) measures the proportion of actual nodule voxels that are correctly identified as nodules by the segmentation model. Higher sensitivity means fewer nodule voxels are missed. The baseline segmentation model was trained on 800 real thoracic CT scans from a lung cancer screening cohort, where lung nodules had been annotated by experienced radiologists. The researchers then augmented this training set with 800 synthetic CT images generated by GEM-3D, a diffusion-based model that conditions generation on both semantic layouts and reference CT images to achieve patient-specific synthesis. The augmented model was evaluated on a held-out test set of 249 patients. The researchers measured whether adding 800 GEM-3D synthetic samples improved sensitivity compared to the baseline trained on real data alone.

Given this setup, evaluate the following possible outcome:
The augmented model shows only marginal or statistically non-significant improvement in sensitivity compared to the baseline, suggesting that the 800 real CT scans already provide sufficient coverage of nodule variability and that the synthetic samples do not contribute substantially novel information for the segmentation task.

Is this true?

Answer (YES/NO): YES